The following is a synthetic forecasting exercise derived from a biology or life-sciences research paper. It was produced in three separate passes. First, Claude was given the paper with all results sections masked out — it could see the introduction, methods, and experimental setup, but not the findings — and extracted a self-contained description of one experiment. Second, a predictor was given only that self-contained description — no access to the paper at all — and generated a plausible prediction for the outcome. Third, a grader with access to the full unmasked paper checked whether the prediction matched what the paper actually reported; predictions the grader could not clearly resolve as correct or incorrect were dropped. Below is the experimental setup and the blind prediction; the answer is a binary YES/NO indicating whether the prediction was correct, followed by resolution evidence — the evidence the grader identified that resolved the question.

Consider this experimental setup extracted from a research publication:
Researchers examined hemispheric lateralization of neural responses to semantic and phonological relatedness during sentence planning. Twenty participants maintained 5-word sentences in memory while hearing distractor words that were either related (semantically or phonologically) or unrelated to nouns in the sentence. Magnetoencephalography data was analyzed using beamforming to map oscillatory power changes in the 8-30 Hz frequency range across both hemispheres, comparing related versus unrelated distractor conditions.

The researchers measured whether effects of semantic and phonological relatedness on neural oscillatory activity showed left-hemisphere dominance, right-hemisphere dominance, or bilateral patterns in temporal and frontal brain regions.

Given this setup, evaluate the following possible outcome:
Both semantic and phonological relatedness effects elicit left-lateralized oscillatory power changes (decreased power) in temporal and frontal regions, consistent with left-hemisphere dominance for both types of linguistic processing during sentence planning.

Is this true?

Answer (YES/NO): NO